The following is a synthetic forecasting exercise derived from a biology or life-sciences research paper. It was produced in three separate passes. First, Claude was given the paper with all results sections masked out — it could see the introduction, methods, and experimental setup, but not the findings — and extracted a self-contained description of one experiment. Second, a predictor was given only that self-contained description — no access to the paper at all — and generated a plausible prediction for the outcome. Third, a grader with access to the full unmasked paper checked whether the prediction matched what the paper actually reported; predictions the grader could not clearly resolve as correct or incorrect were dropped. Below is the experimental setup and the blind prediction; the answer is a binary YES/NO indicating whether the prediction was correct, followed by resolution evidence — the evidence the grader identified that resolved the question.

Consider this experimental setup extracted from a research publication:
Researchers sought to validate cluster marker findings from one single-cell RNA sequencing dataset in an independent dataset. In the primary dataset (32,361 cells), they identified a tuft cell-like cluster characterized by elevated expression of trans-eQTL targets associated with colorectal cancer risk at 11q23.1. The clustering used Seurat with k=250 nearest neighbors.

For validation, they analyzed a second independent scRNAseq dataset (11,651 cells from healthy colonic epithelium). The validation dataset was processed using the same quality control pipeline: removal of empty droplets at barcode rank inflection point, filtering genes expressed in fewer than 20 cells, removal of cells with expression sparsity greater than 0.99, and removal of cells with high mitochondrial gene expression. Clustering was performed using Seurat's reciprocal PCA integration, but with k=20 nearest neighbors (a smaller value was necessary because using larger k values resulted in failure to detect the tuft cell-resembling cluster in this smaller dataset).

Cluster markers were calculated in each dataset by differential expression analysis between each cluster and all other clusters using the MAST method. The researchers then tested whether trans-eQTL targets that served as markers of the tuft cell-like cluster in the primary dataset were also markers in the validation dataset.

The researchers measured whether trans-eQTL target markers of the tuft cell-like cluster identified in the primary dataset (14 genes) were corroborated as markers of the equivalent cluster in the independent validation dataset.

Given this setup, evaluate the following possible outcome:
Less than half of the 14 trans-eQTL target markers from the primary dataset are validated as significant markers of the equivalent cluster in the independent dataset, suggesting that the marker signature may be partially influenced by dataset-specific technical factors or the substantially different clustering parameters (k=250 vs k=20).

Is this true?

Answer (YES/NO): NO